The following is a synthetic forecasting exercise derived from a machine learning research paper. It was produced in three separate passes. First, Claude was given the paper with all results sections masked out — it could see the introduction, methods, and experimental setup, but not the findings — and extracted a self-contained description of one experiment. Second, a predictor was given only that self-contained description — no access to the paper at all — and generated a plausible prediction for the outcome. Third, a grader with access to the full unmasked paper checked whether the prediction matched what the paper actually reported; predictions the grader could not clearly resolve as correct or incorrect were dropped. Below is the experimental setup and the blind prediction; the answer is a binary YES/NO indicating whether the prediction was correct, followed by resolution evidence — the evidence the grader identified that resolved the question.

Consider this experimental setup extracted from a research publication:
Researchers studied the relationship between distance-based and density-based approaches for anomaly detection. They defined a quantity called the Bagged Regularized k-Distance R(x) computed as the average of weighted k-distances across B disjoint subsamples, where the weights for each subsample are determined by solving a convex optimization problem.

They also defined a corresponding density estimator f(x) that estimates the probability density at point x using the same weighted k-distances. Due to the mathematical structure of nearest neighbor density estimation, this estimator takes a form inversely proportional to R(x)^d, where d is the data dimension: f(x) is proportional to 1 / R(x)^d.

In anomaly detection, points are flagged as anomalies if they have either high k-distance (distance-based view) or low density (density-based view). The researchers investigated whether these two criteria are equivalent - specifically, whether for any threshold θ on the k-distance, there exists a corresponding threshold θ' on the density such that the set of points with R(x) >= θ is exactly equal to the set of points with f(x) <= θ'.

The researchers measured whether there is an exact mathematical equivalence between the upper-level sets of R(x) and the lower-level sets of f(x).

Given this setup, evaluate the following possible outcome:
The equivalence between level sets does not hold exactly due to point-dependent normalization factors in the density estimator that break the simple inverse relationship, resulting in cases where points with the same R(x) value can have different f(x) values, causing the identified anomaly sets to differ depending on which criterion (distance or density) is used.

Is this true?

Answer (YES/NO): NO